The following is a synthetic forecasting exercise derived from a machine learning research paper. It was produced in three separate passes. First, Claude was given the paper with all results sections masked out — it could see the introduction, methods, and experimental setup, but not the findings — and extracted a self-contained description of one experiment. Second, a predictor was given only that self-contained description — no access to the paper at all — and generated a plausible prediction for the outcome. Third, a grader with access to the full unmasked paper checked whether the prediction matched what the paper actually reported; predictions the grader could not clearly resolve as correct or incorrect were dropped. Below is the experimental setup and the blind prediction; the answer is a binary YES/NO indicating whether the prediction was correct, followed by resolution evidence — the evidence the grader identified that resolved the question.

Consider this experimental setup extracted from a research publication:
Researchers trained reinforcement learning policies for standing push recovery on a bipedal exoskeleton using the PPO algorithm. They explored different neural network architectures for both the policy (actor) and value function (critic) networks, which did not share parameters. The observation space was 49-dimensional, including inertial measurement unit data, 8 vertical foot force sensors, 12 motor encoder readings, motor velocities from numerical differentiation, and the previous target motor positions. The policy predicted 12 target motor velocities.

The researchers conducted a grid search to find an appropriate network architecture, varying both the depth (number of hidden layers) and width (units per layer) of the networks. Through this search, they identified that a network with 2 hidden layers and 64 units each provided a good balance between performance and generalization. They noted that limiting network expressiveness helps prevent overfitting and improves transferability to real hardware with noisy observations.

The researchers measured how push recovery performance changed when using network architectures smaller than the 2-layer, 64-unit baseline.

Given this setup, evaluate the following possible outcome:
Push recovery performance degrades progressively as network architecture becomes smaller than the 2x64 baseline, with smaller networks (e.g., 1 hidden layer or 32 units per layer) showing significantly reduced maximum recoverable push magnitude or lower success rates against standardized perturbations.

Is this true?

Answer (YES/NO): NO